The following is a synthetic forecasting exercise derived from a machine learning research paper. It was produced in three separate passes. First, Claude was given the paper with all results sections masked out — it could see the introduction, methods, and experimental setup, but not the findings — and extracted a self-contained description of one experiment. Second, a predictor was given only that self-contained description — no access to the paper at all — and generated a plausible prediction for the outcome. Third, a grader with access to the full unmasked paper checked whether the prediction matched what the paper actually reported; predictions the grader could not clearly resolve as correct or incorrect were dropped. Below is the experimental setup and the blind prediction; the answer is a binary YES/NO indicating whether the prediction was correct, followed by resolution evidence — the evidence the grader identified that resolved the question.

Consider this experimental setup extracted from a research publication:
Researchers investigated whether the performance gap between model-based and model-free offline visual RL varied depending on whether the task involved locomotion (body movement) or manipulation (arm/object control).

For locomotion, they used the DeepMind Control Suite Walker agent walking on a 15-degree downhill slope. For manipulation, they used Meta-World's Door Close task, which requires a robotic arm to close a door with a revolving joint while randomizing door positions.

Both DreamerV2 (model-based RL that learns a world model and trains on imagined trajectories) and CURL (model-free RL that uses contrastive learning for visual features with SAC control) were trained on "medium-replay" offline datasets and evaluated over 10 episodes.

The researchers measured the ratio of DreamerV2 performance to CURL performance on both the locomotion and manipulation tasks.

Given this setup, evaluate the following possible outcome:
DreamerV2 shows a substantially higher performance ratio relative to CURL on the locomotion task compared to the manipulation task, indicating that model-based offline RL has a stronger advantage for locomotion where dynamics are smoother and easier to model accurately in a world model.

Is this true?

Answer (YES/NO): YES